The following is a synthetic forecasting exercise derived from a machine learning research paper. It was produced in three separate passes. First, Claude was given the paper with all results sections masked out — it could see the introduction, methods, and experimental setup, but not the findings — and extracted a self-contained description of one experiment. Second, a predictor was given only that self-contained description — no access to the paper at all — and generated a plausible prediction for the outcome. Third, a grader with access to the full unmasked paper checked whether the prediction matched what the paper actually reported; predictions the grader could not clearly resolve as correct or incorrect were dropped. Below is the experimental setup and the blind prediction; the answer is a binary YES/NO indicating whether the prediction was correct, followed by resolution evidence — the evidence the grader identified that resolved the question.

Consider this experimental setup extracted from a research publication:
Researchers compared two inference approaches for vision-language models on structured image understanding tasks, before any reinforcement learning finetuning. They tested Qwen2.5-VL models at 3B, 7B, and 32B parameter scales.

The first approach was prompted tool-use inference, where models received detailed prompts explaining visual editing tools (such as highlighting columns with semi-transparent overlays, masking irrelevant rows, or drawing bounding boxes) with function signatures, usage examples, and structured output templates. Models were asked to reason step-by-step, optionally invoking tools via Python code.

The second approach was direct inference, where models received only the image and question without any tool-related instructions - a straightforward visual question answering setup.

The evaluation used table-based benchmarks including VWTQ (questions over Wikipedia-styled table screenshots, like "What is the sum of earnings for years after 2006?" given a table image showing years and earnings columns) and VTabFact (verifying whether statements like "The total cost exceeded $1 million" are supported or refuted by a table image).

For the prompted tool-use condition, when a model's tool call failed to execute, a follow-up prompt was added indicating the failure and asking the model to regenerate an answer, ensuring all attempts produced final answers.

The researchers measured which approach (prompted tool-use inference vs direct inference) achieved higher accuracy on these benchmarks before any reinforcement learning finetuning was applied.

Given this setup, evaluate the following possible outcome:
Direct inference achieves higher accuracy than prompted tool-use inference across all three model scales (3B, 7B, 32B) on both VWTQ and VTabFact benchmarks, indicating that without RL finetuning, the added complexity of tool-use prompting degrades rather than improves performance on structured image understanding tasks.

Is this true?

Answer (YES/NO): YES